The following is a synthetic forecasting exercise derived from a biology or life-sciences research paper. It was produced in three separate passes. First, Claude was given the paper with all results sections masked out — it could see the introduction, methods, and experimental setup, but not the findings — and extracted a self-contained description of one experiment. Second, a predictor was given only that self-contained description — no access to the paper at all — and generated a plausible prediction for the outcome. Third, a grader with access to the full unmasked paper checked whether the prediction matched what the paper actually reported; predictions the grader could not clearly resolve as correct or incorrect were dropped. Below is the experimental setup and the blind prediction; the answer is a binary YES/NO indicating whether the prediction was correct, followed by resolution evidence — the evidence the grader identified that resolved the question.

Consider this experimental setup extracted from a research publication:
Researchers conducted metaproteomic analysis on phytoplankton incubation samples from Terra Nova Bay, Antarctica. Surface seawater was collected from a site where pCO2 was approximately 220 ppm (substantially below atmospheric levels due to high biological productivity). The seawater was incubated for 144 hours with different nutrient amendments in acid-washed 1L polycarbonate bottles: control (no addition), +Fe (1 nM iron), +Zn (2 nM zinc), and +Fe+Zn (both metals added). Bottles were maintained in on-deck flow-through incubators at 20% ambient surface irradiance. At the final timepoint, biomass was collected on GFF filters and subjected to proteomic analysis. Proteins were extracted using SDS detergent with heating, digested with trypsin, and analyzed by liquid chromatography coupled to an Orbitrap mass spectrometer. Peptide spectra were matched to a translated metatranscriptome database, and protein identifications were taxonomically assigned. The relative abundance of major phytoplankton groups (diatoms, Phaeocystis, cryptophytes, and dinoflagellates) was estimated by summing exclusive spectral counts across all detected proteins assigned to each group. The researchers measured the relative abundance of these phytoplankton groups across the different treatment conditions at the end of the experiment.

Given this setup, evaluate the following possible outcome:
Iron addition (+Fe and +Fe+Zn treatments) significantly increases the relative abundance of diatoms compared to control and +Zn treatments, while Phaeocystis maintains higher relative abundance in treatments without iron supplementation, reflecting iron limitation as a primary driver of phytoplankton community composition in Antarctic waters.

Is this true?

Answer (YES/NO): NO